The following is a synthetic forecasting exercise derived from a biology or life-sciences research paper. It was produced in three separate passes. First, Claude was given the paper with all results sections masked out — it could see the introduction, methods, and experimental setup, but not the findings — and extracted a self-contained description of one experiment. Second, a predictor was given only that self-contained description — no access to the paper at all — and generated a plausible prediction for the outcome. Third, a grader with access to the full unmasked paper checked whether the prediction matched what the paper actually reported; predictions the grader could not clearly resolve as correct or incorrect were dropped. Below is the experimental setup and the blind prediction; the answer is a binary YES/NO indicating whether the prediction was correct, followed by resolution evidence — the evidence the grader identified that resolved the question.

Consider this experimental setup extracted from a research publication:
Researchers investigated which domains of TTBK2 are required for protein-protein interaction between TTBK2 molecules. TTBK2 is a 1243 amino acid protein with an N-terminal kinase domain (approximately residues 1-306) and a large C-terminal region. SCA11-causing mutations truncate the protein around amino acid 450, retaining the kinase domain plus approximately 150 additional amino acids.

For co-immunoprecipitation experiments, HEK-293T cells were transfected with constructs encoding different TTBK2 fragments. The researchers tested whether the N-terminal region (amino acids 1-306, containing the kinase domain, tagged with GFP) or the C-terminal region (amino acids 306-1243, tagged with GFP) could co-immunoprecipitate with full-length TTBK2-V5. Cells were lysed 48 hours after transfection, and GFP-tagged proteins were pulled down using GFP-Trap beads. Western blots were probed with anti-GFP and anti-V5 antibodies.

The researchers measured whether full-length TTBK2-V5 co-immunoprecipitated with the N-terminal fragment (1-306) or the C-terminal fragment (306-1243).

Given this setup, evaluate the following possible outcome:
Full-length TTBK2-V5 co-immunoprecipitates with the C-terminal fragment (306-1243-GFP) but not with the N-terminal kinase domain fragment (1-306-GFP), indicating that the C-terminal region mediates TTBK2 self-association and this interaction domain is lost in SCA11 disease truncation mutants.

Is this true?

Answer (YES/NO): YES